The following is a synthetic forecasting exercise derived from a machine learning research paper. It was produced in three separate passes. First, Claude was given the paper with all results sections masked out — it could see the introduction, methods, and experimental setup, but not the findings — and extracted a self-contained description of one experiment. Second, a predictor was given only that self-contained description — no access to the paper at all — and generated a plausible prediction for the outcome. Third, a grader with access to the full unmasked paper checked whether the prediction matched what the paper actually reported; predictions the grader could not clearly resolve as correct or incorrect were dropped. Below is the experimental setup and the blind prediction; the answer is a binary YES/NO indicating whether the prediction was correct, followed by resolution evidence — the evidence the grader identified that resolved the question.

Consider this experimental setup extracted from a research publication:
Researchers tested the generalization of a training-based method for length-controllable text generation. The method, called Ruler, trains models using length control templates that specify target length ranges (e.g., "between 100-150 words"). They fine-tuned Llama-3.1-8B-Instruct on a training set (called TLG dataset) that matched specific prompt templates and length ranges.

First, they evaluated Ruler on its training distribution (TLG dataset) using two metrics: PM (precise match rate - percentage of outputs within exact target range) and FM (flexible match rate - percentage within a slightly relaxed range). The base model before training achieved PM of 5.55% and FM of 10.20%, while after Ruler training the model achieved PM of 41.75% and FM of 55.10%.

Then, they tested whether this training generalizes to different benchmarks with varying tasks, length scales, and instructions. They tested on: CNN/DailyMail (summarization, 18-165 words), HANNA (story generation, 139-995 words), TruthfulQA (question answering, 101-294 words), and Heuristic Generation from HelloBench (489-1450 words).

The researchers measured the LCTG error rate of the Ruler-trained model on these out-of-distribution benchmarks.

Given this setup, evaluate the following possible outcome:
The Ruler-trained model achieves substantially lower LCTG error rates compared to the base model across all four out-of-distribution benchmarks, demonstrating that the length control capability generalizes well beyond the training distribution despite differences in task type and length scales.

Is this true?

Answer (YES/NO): NO